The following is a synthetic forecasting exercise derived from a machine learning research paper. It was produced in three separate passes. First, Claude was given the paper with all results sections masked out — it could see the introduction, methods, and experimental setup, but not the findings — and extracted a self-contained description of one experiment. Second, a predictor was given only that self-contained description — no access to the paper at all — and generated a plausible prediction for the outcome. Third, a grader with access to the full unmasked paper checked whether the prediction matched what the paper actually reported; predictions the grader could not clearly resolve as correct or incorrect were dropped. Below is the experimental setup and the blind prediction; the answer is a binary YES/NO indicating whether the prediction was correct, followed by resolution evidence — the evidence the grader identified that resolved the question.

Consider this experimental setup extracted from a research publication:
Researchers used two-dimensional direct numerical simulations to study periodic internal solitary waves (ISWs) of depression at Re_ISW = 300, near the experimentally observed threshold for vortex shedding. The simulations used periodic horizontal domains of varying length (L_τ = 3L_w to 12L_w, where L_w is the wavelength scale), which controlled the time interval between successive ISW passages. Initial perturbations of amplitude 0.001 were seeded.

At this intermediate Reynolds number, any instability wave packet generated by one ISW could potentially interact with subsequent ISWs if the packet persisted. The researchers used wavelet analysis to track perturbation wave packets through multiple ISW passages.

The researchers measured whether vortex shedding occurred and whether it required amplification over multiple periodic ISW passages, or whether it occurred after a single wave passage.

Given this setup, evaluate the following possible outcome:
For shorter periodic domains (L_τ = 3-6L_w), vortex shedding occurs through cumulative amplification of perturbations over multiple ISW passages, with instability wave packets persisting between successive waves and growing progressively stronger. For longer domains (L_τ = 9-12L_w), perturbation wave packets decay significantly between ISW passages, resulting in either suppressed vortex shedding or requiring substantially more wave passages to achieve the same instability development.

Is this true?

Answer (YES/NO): NO